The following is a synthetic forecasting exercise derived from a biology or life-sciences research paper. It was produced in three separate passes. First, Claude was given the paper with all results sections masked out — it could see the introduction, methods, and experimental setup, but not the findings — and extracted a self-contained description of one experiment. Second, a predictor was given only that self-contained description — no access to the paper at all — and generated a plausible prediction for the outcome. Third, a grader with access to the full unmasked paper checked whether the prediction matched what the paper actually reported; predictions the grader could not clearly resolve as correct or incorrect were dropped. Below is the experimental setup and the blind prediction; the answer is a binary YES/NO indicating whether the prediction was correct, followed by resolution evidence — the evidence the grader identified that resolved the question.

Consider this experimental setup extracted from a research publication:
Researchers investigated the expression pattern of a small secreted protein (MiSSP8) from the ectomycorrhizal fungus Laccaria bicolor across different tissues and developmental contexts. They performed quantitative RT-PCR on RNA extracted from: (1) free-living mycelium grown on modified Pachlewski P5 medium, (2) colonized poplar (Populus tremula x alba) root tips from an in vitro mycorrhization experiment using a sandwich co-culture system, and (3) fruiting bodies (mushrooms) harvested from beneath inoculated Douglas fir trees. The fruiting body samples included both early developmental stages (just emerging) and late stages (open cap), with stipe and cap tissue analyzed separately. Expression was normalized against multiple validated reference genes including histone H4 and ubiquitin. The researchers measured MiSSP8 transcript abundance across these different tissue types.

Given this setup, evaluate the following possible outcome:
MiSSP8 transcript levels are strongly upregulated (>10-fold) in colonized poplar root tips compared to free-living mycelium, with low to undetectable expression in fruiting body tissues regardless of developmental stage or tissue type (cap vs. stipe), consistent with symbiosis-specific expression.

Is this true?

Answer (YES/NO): NO